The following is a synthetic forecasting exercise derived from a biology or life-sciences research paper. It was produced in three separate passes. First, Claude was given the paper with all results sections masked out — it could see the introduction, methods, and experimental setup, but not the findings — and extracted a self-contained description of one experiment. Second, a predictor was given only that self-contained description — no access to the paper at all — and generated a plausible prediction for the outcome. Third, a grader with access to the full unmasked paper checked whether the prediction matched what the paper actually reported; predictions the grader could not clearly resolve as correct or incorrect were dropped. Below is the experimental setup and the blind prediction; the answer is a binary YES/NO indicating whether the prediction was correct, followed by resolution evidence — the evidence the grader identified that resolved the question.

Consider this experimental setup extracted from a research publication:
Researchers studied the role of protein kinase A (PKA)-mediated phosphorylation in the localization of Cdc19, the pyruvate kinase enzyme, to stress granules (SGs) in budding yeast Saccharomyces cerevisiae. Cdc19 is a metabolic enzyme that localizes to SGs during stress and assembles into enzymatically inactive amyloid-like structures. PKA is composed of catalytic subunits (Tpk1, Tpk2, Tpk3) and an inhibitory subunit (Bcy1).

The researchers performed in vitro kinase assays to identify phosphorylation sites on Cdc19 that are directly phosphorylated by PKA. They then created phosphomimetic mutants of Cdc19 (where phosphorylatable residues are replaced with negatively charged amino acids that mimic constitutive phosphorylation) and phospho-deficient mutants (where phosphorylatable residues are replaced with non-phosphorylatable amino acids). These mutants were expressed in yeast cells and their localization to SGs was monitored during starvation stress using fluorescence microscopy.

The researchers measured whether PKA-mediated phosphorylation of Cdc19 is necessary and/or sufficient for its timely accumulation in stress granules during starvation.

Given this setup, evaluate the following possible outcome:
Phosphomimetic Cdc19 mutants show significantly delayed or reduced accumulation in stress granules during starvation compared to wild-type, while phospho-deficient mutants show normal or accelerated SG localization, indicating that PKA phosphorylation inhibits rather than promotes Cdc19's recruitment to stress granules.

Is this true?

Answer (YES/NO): NO